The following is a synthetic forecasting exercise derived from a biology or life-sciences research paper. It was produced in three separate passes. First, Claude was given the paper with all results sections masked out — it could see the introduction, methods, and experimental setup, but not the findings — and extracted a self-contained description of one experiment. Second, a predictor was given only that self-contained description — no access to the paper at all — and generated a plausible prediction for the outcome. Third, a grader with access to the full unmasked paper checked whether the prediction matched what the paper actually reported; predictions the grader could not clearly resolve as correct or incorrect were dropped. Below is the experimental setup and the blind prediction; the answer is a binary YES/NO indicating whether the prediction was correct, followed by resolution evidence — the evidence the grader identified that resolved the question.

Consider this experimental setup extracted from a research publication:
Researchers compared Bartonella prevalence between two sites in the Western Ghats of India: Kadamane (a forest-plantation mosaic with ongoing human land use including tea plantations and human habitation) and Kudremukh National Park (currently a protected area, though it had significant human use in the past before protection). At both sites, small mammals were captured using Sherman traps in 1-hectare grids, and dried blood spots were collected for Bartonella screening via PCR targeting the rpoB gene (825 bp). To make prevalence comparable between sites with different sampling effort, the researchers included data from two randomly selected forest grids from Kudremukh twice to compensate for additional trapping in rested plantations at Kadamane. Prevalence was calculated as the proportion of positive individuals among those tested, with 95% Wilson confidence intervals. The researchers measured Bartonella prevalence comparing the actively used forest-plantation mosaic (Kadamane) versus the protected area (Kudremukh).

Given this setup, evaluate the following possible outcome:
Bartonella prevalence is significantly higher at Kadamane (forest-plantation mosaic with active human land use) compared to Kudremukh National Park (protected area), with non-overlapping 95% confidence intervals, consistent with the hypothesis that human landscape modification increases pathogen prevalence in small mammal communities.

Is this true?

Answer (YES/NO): NO